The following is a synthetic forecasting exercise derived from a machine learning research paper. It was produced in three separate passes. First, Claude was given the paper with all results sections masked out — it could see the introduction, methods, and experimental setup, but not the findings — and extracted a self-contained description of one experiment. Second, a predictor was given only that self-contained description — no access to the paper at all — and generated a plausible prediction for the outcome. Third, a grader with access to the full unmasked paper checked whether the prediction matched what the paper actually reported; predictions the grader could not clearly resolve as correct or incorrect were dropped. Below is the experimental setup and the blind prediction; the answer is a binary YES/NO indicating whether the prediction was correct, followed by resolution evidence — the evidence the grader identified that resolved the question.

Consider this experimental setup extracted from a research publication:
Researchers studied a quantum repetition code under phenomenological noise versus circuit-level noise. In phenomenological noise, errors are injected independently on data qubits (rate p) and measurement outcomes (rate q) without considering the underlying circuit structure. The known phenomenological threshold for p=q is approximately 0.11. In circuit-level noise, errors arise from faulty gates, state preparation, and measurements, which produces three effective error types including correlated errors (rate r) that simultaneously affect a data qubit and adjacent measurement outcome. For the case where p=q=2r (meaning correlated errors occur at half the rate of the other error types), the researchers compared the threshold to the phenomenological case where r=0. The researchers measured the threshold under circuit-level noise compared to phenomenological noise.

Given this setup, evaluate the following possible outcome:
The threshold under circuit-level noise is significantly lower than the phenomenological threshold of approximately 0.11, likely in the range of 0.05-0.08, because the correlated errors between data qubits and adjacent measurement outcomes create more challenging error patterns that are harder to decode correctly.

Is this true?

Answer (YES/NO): NO